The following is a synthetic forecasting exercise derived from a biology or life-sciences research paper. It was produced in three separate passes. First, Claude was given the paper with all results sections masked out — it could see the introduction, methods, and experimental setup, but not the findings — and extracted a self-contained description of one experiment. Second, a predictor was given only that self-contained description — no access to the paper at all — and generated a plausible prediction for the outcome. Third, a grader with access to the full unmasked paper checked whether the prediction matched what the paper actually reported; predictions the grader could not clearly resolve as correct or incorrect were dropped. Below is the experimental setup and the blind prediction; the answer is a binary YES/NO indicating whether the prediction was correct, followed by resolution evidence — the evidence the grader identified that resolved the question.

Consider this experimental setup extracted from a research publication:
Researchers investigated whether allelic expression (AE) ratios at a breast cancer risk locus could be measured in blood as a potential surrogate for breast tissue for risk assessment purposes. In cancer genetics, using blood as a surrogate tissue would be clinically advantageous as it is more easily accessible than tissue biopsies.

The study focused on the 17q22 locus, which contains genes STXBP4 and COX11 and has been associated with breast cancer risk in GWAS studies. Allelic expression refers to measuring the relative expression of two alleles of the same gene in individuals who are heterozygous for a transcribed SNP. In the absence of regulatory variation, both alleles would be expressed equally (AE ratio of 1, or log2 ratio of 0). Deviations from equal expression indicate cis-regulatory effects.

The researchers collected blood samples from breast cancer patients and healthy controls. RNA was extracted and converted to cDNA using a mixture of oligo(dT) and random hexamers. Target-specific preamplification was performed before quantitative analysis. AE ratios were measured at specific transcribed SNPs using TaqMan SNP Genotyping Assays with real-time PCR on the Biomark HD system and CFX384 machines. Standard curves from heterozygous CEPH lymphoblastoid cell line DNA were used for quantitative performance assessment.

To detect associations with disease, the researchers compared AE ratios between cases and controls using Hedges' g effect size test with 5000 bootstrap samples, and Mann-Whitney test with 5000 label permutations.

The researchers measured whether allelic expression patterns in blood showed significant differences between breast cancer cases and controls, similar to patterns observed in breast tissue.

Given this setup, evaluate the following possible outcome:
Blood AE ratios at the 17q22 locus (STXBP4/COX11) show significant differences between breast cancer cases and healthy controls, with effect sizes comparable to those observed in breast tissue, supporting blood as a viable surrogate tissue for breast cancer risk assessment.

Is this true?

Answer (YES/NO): YES